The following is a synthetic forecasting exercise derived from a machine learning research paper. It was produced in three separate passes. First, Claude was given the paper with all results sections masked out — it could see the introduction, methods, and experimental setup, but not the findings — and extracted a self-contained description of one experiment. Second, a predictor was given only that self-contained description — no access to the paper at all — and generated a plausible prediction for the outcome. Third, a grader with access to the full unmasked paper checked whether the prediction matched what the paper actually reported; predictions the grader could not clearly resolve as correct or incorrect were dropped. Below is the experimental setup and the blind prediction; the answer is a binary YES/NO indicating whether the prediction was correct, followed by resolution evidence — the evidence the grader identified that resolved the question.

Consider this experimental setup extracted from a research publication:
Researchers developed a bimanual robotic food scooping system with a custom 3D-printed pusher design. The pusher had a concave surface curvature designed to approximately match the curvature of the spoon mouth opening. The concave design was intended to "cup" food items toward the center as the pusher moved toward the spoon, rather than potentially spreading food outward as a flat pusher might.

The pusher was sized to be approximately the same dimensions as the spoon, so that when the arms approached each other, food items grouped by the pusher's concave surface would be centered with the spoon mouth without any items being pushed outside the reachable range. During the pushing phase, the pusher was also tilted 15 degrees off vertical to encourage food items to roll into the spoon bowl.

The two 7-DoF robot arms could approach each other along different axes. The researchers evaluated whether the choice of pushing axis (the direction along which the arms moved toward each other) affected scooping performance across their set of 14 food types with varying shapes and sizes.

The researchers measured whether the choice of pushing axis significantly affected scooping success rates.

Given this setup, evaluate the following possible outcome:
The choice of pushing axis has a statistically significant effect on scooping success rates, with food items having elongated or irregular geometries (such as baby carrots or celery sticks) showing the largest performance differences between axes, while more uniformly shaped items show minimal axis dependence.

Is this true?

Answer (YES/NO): NO